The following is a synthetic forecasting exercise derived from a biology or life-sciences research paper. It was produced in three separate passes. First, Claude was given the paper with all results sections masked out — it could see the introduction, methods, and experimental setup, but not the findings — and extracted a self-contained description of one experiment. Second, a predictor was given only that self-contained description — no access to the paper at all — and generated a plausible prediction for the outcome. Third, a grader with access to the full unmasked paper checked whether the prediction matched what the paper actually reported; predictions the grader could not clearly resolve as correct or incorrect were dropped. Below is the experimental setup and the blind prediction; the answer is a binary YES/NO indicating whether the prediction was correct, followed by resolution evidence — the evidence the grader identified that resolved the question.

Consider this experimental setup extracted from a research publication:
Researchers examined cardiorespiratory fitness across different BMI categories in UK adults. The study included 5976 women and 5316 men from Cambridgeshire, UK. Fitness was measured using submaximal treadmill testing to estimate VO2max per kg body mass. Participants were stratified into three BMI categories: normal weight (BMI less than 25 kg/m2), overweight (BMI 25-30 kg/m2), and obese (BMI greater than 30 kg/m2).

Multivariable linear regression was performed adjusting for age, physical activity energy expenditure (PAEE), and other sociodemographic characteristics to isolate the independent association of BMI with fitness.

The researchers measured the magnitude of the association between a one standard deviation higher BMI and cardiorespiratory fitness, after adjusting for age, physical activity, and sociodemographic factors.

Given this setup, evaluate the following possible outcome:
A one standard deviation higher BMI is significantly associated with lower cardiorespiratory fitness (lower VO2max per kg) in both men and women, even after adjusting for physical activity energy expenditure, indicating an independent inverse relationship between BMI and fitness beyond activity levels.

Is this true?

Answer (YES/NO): YES